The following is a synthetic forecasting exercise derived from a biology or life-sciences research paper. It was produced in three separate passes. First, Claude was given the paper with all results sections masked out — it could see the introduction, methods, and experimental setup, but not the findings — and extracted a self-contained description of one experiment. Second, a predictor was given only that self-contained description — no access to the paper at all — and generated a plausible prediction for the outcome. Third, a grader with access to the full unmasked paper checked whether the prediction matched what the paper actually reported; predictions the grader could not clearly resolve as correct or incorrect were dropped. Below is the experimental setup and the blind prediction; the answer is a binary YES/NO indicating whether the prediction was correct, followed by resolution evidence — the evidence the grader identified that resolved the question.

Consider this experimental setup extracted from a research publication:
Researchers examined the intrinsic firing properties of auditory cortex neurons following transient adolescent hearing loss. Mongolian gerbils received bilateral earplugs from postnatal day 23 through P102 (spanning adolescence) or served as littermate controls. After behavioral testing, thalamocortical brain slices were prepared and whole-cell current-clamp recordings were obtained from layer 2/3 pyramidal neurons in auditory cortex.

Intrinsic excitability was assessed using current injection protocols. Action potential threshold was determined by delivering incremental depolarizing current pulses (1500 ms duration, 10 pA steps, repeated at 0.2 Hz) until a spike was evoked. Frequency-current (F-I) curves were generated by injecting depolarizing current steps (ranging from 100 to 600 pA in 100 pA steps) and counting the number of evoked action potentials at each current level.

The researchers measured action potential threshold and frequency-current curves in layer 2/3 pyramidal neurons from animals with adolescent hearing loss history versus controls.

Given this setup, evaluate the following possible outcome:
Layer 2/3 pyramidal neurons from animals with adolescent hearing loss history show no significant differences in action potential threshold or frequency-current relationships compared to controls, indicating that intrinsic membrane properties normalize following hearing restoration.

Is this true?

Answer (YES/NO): YES